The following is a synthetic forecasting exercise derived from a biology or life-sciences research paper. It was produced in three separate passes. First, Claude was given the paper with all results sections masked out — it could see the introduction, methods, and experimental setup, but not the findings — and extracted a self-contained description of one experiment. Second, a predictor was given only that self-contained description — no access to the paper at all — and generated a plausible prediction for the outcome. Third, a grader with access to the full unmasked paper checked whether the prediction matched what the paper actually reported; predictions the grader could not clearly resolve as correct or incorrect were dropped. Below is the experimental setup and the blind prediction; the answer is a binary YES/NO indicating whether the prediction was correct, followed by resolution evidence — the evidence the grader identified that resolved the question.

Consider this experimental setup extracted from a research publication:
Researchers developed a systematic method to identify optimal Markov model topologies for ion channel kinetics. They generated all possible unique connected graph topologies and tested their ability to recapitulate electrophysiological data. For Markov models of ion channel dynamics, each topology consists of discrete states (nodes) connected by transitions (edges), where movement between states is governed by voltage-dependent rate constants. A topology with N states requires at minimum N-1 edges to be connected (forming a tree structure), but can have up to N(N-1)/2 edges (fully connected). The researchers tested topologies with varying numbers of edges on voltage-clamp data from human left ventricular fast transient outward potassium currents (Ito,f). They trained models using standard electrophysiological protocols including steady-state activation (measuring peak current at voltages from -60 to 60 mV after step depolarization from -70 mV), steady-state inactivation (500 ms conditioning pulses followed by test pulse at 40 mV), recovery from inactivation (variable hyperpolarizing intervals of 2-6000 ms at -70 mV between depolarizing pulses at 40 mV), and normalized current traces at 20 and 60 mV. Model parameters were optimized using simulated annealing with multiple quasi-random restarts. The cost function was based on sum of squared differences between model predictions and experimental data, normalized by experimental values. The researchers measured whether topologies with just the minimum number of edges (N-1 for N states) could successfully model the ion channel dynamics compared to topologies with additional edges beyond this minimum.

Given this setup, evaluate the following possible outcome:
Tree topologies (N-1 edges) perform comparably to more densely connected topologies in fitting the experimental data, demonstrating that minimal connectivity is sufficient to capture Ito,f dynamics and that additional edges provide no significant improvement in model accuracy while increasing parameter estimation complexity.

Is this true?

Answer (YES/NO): NO